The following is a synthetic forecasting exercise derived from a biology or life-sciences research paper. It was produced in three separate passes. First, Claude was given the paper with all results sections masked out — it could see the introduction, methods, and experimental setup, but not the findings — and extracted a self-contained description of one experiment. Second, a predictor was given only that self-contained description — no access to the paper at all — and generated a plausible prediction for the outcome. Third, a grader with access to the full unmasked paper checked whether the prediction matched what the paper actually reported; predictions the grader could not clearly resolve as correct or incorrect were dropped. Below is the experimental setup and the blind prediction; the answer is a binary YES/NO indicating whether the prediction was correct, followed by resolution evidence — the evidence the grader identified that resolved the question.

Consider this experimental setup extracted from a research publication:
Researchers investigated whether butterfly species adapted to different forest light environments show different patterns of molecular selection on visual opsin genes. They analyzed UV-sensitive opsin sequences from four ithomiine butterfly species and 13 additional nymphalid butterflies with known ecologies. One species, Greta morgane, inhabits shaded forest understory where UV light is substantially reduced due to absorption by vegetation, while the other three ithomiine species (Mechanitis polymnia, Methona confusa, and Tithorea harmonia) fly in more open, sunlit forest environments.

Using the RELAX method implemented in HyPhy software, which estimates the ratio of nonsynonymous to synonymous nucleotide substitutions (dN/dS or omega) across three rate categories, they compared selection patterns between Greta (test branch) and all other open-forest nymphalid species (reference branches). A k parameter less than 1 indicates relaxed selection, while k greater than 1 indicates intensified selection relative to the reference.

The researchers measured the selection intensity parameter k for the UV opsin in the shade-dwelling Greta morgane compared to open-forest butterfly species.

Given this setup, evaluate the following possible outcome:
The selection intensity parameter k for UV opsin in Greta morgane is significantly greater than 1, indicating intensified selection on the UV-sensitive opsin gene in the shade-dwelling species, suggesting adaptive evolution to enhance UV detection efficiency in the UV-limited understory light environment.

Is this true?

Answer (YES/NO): NO